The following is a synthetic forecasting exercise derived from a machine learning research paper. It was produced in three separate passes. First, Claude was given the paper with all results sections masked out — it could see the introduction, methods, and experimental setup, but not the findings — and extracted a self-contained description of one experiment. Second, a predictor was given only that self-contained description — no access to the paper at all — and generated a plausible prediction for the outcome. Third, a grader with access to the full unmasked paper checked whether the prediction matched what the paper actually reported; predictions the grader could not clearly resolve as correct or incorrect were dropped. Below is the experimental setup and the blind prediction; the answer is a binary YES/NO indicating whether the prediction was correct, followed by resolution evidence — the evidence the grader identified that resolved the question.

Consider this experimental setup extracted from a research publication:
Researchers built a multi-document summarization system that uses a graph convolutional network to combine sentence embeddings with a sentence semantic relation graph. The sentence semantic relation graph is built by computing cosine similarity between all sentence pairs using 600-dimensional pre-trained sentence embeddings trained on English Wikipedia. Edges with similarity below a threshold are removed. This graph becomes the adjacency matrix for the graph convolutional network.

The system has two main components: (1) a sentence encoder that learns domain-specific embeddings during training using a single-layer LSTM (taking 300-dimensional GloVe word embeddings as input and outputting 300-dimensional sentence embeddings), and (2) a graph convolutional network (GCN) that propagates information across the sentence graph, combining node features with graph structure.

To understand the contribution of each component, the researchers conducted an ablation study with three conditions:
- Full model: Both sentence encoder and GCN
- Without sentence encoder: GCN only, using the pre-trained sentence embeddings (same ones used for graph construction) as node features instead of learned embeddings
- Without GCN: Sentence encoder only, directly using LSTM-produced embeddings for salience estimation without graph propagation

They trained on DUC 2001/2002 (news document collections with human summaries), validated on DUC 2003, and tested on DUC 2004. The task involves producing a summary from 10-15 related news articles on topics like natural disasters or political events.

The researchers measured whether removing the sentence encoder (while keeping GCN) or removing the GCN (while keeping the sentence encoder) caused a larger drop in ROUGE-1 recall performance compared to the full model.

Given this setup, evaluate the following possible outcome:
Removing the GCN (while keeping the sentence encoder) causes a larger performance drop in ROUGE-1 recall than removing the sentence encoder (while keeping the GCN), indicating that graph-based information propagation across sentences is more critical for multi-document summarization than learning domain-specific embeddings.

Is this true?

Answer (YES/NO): YES